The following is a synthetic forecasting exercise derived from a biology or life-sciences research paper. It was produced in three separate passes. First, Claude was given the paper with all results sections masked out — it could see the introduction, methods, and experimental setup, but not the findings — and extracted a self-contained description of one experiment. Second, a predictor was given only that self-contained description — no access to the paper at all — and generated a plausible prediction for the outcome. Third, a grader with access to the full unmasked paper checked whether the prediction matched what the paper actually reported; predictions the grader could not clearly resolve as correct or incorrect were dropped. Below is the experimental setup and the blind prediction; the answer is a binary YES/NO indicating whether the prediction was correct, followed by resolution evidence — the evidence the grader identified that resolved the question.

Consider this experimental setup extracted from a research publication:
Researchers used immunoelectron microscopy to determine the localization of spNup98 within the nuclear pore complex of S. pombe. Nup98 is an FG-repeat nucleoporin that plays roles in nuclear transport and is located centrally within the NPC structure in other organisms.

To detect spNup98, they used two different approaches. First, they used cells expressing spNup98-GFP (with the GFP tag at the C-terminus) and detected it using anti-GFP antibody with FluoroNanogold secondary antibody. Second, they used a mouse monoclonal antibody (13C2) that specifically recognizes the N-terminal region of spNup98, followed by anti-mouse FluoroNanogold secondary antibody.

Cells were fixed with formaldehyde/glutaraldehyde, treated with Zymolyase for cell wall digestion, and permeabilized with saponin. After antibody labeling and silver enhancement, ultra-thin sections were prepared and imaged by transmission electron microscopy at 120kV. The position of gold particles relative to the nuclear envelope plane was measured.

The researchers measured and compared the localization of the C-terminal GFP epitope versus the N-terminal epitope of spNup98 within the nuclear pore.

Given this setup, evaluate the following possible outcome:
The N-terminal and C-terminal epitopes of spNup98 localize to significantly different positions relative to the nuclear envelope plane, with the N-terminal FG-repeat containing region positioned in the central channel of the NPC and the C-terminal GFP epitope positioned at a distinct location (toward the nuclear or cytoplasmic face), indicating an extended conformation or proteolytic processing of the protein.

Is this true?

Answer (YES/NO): YES